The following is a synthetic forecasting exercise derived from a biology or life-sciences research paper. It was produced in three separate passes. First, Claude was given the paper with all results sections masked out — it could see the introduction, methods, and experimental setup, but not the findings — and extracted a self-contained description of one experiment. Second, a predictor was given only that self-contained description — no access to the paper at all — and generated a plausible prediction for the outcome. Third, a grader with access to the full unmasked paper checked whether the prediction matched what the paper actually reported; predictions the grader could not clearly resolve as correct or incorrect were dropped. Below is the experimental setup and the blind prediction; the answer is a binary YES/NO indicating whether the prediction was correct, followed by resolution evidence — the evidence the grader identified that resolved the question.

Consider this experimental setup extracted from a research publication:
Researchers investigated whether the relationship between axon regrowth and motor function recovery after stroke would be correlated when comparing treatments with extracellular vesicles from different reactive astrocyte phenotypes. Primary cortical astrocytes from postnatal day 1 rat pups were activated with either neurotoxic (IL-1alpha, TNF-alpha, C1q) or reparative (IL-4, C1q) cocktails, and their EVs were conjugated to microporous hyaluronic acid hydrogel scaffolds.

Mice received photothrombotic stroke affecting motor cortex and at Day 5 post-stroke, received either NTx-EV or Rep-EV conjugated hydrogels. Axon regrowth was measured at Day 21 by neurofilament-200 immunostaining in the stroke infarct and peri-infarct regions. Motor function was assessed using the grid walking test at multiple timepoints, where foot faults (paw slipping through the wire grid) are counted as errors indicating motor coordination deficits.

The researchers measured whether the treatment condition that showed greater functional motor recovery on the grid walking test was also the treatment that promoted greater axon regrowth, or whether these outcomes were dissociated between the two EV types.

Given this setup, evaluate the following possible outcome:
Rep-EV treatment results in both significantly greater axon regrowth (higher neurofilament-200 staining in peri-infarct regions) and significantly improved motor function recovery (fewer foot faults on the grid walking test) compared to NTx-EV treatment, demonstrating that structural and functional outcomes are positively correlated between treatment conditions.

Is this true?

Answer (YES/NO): NO